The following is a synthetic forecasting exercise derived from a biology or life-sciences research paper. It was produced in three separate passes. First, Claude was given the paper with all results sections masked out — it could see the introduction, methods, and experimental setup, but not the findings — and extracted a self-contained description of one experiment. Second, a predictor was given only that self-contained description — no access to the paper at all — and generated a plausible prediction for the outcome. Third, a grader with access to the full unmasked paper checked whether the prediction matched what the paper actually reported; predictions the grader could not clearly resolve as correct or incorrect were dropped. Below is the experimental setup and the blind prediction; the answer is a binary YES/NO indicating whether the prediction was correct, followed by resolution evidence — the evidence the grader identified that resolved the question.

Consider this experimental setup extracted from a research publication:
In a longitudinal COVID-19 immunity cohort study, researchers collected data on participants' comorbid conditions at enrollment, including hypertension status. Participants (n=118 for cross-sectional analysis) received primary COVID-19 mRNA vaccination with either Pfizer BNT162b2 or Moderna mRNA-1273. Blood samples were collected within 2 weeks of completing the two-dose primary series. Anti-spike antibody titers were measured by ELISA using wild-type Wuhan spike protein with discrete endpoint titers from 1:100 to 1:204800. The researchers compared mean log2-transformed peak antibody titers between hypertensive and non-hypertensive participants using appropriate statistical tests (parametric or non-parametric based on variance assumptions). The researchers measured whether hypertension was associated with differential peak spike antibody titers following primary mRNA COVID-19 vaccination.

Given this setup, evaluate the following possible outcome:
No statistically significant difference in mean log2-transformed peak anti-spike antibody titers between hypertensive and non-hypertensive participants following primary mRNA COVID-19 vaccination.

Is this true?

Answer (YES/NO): YES